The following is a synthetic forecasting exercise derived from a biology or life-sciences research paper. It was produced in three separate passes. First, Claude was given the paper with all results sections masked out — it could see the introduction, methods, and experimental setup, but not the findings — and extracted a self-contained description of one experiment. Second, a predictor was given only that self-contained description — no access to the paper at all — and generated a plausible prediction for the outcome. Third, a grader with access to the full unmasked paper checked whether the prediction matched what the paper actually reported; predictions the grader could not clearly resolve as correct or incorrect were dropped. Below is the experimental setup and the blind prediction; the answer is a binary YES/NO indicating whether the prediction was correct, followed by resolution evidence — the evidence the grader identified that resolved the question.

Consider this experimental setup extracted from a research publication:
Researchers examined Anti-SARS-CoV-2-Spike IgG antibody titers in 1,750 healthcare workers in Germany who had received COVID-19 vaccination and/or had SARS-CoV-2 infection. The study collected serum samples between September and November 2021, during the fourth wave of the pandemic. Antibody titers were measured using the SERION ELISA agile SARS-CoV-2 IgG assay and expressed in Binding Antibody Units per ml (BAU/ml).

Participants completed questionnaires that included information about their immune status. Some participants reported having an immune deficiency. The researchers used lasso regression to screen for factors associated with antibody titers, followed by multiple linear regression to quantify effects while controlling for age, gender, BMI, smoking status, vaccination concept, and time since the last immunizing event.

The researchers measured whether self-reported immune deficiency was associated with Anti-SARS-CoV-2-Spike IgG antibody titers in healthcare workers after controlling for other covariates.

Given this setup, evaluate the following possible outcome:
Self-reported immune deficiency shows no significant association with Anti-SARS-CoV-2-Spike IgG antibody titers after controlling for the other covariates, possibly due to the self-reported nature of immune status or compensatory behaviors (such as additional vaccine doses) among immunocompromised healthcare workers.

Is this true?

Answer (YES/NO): YES